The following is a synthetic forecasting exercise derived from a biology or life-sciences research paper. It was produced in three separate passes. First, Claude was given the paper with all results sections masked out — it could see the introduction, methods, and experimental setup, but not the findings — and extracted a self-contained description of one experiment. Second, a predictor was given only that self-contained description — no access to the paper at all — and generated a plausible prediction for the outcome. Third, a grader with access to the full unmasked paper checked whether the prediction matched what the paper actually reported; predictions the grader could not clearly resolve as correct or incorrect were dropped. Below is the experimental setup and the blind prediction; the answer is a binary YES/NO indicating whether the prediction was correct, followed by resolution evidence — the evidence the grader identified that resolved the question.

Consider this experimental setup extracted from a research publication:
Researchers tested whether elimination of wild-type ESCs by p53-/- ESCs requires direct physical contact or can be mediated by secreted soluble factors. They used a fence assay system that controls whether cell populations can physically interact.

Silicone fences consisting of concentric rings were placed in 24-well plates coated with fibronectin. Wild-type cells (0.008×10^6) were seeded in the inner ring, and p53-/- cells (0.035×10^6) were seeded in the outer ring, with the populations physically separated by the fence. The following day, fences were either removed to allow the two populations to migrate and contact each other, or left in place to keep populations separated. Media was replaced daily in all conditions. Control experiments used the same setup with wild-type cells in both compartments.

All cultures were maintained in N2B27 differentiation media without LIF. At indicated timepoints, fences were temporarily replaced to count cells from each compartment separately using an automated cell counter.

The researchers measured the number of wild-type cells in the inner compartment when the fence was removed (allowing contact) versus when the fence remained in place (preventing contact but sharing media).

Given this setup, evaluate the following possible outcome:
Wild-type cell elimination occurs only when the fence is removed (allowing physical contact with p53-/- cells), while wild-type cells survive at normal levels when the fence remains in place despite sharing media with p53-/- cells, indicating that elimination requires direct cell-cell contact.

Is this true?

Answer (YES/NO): YES